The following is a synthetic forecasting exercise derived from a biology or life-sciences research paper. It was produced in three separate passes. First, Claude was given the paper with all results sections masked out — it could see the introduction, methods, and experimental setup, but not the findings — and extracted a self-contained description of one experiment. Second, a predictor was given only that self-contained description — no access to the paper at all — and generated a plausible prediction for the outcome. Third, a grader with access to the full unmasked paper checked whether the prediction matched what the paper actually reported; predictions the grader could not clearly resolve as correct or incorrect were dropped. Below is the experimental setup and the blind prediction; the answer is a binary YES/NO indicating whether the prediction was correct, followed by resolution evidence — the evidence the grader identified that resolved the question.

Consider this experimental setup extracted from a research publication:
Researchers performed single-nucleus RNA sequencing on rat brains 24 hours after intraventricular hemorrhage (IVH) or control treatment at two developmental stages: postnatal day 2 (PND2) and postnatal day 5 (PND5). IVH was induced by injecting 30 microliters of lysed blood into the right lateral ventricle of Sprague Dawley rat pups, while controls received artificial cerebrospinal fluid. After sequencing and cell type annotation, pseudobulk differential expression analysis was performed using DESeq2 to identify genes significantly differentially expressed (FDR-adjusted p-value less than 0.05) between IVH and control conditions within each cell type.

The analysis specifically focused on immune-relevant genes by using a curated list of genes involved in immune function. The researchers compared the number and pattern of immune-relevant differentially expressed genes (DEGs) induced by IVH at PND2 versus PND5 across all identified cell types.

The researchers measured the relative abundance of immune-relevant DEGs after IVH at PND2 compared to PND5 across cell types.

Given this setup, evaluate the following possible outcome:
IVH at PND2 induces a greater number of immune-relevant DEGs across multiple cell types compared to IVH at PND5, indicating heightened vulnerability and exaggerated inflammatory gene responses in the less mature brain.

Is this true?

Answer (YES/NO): NO